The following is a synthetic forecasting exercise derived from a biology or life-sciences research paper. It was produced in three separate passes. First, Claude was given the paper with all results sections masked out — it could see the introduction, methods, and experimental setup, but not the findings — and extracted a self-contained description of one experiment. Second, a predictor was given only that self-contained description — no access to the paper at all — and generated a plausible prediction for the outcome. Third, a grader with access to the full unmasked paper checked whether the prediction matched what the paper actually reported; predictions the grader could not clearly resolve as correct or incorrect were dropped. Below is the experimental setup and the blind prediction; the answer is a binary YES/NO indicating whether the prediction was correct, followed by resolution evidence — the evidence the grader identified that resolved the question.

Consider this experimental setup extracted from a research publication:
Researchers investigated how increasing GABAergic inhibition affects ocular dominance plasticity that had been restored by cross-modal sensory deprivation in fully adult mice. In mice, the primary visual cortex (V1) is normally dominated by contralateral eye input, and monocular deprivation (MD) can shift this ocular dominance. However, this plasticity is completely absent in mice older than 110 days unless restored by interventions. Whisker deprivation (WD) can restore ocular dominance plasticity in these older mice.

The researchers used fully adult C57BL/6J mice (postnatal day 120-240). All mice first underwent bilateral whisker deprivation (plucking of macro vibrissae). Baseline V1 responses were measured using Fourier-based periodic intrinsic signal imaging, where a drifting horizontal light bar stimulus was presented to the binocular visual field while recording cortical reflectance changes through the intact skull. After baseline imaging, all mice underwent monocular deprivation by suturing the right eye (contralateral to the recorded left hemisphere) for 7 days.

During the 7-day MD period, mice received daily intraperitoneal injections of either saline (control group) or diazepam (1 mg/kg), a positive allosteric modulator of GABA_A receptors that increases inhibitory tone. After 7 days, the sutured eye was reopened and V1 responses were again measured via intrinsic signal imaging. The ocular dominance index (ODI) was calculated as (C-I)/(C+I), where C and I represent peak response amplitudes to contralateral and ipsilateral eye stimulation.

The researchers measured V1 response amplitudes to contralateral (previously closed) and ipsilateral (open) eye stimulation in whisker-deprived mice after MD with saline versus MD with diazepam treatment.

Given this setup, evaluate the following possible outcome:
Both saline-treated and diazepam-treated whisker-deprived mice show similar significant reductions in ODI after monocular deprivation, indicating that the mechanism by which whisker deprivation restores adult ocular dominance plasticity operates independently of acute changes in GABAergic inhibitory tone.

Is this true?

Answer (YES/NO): NO